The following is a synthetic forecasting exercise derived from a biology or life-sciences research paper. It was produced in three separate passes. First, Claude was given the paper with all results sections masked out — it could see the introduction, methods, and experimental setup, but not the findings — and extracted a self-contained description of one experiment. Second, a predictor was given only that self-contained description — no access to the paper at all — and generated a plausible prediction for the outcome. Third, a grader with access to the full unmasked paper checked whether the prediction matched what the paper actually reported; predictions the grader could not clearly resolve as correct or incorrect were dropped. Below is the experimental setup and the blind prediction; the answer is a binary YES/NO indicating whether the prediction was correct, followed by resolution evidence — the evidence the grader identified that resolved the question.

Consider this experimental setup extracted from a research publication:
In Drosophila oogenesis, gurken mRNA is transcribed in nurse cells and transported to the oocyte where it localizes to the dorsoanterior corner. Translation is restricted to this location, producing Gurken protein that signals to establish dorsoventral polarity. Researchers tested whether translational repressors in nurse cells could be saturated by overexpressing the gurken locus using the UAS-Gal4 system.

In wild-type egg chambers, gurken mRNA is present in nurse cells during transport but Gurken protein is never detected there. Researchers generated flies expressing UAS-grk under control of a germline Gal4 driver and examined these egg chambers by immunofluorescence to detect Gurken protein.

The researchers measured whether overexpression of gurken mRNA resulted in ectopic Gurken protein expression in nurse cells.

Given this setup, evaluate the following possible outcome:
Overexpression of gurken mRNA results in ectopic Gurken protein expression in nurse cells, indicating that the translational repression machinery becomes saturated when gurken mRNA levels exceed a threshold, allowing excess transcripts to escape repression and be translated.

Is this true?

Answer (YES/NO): NO